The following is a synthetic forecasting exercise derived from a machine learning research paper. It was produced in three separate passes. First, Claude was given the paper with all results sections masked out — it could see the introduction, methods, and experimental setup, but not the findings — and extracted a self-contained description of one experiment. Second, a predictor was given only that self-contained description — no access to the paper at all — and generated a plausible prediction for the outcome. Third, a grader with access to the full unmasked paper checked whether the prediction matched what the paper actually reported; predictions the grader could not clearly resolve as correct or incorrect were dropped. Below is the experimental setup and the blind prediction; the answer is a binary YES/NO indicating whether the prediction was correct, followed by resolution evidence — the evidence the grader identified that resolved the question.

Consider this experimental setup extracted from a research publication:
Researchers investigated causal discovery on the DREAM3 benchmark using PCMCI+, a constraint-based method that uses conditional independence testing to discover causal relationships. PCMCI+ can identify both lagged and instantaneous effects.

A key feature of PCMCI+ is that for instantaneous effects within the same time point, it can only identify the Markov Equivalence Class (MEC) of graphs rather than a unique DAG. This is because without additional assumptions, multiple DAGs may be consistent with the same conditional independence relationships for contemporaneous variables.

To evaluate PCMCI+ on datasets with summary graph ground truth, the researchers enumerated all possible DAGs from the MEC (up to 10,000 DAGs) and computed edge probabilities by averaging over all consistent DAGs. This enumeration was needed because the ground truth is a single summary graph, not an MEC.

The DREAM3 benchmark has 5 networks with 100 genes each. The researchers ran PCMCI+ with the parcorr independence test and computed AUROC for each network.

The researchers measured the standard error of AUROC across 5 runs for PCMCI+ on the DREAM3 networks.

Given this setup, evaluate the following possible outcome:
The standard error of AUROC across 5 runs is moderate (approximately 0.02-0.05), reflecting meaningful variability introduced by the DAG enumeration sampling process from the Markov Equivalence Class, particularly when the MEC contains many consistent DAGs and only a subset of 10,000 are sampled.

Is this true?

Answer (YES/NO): NO